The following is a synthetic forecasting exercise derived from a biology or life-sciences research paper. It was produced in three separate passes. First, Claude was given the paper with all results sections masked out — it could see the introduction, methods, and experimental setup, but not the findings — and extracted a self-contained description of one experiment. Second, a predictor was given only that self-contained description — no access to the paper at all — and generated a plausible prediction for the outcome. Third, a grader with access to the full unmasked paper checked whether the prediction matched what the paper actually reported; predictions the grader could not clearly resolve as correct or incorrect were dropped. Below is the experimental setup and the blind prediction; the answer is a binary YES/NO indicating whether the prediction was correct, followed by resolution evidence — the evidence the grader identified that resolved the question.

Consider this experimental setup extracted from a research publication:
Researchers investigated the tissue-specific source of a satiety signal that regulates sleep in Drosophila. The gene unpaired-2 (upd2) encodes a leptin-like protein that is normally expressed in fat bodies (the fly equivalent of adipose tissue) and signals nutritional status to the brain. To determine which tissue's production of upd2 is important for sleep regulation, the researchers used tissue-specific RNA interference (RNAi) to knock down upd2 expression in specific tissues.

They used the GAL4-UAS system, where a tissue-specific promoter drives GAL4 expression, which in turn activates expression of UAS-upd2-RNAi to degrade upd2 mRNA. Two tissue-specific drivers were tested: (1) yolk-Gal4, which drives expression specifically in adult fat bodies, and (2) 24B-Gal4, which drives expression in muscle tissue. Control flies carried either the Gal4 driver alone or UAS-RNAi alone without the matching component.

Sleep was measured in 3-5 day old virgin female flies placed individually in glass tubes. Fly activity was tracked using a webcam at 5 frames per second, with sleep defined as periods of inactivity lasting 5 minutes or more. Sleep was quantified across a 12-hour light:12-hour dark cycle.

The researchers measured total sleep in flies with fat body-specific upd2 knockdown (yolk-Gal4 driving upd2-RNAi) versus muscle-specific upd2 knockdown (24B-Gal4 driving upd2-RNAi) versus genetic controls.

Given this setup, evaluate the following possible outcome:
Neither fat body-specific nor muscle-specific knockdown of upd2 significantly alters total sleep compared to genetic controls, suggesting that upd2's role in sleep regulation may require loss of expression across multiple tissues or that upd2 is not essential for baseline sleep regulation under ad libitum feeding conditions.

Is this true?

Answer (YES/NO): NO